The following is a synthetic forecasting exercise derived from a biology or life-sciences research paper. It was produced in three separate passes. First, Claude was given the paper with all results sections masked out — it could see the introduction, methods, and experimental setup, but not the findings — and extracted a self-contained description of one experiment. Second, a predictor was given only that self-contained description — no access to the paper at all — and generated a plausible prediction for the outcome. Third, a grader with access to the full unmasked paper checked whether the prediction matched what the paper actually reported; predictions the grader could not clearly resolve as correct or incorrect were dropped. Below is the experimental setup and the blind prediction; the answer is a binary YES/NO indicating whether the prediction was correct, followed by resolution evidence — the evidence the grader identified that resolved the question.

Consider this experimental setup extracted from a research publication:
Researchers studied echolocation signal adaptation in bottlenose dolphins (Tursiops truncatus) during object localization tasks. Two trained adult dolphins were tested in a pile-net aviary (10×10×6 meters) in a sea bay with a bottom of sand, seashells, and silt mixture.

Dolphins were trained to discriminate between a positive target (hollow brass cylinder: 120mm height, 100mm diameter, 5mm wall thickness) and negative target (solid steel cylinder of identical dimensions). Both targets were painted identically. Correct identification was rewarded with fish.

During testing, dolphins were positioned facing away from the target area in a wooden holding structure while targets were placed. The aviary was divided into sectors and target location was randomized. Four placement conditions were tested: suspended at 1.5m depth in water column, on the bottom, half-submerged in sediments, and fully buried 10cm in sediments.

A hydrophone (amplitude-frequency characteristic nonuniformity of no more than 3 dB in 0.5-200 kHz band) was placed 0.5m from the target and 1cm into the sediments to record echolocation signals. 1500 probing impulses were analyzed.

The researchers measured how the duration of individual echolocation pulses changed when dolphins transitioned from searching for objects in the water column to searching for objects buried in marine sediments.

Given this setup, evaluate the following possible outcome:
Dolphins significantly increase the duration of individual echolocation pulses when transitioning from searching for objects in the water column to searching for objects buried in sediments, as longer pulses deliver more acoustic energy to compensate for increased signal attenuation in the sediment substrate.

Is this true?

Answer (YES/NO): YES